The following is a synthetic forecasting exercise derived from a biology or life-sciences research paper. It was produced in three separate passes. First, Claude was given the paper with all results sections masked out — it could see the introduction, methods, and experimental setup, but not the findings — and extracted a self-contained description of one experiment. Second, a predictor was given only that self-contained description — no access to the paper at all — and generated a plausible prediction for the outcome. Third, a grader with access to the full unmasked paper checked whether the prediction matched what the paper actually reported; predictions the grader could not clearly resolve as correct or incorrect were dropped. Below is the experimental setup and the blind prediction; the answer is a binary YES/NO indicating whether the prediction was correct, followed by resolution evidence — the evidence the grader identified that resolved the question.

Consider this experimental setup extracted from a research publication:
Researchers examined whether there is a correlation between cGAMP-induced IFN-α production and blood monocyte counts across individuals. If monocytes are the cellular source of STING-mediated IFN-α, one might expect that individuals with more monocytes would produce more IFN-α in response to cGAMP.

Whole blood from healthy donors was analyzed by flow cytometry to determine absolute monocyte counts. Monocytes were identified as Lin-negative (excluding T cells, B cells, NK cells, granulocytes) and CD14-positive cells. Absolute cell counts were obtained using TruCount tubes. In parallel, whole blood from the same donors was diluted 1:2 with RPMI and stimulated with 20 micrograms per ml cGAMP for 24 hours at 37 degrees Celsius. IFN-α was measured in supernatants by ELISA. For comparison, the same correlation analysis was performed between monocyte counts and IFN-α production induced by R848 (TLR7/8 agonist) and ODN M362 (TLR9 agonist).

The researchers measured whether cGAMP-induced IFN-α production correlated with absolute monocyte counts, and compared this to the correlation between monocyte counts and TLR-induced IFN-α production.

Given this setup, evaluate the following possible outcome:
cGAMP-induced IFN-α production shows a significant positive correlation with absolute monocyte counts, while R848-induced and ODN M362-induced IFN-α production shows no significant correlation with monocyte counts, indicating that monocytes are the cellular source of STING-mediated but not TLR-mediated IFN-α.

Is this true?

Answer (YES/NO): YES